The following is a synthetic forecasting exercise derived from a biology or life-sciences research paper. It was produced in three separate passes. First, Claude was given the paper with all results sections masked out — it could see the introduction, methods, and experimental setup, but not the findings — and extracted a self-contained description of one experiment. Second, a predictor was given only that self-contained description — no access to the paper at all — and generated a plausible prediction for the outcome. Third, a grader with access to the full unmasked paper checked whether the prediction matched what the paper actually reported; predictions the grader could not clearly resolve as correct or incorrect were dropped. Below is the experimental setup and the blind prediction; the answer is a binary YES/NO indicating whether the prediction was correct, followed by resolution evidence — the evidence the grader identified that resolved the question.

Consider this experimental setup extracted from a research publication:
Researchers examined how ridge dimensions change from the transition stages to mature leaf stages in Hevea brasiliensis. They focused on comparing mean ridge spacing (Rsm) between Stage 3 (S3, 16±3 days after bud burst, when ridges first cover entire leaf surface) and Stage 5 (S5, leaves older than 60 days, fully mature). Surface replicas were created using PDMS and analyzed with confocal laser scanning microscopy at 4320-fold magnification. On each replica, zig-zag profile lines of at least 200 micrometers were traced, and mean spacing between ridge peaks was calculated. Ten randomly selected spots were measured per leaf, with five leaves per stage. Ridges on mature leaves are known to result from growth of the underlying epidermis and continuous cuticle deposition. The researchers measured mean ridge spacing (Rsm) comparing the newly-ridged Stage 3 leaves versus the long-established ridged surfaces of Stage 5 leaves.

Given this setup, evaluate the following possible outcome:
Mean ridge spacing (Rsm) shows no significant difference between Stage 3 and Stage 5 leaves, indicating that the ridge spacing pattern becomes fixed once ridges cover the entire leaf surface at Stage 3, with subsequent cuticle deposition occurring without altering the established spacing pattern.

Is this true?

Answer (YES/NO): NO